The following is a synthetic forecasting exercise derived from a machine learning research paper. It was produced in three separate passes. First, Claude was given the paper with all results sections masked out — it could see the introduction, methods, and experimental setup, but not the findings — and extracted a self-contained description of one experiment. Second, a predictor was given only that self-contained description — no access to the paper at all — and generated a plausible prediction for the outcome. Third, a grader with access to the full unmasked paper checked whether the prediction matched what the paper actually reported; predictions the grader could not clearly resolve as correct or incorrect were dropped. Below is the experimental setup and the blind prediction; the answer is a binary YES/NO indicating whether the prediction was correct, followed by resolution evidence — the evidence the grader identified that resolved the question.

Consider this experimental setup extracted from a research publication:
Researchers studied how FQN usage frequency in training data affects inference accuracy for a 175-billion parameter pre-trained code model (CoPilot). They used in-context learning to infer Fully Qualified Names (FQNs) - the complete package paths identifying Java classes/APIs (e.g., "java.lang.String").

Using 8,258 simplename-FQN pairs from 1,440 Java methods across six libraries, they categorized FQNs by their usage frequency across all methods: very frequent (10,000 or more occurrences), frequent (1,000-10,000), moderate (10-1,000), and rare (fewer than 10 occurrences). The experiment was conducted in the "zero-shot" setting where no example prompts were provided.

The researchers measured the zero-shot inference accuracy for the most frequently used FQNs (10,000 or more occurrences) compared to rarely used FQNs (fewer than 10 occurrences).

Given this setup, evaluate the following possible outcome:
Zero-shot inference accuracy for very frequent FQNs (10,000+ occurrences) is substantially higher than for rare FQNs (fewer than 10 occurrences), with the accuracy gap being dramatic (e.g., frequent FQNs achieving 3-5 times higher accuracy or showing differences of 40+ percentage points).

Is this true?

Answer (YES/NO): YES